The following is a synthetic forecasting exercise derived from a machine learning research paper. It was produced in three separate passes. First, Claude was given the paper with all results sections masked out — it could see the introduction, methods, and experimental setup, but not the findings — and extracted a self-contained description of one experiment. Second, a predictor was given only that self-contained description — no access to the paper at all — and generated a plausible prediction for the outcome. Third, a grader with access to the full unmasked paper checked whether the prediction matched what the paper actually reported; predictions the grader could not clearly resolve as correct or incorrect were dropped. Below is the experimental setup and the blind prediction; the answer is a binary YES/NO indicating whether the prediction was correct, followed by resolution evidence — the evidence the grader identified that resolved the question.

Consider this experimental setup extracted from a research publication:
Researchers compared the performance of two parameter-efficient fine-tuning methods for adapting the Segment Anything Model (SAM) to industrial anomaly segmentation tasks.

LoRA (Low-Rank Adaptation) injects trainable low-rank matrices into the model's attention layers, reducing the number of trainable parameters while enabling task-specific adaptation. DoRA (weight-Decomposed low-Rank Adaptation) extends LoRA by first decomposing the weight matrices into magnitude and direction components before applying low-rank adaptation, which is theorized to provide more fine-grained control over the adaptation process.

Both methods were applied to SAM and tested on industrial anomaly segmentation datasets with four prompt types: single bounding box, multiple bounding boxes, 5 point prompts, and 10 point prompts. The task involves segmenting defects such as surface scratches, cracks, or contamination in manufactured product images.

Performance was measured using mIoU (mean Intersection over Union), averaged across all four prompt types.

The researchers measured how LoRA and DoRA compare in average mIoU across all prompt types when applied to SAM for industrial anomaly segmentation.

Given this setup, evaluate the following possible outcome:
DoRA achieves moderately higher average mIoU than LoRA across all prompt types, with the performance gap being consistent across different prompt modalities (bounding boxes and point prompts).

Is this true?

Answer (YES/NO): NO